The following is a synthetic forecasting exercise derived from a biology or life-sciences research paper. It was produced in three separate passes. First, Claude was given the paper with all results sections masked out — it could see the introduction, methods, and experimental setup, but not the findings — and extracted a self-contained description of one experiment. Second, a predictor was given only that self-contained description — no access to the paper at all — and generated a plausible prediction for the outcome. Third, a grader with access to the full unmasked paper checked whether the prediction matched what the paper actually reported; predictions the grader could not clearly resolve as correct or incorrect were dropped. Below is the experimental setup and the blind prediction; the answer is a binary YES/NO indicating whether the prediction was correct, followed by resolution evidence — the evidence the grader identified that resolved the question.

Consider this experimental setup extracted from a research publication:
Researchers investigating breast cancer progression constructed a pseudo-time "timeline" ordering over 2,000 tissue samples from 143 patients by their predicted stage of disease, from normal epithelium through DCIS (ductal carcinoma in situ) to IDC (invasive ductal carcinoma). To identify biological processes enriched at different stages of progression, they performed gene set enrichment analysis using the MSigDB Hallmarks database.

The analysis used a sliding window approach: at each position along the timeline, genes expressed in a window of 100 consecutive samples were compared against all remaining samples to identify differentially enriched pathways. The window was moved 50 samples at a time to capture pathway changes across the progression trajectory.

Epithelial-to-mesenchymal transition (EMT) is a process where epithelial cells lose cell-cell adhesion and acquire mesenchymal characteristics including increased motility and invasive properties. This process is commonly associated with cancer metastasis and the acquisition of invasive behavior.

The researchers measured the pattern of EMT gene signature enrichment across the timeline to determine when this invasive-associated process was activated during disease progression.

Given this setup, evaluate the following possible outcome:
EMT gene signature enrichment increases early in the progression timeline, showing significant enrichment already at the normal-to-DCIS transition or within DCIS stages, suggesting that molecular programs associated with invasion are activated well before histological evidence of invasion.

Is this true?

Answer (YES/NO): YES